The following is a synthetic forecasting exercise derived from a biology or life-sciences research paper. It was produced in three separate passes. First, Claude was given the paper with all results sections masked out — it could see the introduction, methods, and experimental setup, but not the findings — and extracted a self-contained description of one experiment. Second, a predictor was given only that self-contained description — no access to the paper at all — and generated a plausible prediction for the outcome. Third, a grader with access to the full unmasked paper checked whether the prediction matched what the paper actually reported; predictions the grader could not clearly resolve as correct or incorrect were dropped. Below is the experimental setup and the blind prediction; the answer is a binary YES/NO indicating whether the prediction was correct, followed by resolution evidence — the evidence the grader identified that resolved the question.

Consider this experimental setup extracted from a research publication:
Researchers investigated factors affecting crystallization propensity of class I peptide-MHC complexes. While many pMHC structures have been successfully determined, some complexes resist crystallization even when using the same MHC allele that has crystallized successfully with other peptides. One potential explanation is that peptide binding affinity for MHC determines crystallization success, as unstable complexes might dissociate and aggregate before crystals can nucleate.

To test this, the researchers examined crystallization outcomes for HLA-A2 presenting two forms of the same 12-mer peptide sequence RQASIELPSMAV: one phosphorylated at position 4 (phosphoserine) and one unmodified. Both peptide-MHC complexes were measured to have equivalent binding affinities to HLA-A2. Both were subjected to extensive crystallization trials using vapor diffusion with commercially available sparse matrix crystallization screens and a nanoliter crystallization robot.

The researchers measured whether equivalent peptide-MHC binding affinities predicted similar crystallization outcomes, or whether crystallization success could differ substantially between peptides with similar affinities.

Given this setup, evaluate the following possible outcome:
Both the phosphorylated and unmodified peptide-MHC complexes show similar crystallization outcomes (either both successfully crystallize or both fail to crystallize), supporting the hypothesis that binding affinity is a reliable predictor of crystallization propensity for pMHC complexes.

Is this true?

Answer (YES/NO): NO